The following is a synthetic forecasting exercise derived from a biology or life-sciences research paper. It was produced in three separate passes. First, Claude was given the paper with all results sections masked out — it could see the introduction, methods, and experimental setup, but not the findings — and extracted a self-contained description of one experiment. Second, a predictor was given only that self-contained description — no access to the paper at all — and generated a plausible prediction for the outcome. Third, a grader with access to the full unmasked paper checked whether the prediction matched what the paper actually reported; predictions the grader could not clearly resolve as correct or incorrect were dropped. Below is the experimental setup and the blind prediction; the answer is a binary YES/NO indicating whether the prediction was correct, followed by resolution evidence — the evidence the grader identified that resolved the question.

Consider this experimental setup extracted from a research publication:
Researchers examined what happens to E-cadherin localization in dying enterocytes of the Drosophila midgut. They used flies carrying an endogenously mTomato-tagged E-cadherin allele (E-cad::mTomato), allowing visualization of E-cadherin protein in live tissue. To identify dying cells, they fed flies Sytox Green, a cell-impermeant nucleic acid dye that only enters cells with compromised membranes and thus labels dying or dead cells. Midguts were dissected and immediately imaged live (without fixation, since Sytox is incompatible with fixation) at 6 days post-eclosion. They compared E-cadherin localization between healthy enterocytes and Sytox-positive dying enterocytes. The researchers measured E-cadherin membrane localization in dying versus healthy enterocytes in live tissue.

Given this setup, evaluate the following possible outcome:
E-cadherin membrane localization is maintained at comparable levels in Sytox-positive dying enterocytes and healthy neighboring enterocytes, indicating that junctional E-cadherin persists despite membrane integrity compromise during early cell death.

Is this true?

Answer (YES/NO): NO